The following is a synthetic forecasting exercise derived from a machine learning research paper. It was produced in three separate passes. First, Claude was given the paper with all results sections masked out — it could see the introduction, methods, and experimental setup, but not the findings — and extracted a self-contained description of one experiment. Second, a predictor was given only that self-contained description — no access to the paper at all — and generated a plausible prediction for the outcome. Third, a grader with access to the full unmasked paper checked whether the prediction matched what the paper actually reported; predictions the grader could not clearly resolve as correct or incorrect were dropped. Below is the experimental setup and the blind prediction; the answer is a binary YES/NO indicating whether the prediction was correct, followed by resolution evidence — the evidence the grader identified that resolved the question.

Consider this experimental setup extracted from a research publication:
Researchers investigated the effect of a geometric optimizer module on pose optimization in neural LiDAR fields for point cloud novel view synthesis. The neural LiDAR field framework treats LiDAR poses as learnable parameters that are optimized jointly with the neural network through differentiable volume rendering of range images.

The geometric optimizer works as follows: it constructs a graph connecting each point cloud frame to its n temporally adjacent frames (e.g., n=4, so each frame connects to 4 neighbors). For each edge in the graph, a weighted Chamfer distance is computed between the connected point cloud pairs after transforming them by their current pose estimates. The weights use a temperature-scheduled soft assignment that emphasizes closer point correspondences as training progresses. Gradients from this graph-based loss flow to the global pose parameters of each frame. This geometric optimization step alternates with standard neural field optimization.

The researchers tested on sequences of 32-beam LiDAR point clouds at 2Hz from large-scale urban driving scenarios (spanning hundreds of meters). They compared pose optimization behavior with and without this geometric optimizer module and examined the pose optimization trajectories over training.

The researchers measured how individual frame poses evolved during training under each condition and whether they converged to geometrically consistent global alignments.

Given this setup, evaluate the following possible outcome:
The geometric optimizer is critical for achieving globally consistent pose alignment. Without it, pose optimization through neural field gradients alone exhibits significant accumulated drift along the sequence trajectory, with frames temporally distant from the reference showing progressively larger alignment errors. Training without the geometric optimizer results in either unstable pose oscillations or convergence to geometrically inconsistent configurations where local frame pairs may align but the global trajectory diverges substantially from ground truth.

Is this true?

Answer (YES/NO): NO